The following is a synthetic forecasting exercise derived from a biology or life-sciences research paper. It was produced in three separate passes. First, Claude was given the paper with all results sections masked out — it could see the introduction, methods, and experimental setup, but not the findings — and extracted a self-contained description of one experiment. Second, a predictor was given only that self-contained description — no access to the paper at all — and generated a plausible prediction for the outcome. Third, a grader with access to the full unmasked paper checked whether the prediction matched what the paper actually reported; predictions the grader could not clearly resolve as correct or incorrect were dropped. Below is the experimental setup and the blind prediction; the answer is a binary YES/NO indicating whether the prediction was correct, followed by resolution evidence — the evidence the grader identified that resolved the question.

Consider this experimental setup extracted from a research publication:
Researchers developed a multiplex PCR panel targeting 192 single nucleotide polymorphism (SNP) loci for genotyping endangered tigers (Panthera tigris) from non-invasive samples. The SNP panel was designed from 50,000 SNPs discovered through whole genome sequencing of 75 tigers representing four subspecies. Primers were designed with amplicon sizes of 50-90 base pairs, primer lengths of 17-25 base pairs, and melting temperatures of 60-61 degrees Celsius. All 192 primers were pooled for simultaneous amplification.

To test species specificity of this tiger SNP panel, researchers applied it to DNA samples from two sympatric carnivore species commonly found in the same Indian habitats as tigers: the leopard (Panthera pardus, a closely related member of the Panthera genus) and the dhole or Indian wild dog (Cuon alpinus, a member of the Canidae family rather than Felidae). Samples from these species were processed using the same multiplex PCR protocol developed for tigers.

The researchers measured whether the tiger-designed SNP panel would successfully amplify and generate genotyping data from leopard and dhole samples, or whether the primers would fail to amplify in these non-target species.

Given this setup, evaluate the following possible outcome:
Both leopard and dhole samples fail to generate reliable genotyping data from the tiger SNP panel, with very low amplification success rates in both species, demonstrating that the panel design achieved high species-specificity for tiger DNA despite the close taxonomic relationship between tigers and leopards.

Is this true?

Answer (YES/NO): NO